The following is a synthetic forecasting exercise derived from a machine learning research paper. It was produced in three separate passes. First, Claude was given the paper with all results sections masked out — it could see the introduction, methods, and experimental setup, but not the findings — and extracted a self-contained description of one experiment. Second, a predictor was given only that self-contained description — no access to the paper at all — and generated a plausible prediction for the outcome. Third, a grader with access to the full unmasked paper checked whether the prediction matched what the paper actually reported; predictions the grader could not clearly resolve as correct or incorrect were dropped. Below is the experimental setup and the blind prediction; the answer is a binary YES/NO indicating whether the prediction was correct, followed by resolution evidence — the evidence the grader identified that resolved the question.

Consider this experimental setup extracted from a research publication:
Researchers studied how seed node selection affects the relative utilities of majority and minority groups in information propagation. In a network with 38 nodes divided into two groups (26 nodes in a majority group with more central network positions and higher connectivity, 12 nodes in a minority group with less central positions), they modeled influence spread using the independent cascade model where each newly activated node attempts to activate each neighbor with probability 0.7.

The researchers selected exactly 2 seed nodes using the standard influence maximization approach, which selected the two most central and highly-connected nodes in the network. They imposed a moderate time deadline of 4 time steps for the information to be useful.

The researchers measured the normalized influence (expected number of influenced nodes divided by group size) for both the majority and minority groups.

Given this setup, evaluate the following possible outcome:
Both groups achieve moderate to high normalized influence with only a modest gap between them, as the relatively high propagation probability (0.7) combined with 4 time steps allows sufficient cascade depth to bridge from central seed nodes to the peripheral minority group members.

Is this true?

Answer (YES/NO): NO